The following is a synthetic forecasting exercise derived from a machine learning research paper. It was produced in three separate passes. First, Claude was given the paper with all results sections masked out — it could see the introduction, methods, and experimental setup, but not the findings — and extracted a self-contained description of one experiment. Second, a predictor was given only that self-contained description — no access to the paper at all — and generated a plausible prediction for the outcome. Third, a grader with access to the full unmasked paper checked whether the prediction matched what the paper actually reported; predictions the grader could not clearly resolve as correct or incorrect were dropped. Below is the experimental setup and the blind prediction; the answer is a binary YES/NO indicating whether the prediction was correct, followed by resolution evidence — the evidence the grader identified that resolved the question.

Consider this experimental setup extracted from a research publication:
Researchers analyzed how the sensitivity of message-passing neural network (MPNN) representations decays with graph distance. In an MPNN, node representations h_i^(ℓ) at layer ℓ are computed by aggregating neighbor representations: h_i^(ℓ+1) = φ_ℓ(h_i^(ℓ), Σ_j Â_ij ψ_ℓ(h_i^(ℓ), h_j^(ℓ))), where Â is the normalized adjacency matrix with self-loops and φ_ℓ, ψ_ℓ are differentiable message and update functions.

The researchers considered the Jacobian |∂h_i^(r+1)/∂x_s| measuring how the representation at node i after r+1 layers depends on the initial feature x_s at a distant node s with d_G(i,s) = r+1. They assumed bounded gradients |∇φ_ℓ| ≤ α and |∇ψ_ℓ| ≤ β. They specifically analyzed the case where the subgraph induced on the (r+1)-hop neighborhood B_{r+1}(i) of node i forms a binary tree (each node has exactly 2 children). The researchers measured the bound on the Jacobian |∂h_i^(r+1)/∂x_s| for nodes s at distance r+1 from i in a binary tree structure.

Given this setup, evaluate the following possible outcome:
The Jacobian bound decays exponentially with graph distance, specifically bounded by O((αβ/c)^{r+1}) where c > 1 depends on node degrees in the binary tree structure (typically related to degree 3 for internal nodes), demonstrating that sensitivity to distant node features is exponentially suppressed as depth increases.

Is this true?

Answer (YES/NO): YES